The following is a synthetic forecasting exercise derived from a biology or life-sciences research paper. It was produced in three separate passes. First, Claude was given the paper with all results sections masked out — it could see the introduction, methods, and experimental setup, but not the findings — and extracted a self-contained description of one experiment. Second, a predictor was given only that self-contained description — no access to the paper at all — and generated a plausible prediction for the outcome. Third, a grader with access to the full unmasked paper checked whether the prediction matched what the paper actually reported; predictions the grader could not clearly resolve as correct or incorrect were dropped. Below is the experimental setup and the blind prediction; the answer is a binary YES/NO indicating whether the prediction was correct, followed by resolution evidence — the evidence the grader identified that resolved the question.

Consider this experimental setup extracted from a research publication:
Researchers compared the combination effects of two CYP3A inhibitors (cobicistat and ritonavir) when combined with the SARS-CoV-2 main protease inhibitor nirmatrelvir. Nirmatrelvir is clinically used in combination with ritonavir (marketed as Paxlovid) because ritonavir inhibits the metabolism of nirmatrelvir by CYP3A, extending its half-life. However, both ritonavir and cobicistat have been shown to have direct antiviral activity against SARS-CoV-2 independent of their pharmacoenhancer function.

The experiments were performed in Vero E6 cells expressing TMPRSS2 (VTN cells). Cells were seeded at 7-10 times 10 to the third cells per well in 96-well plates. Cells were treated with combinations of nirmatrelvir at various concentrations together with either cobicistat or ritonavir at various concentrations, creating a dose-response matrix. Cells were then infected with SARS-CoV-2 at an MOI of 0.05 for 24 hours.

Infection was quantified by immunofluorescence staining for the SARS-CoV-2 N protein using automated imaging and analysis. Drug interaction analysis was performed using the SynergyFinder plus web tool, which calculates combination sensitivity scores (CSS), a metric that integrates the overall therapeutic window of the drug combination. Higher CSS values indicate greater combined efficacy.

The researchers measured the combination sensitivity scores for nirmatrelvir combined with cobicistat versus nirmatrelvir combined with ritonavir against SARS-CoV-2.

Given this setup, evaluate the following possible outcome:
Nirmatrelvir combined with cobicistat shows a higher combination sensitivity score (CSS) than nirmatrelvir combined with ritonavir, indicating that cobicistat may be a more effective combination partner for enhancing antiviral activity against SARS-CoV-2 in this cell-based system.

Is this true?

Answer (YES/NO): YES